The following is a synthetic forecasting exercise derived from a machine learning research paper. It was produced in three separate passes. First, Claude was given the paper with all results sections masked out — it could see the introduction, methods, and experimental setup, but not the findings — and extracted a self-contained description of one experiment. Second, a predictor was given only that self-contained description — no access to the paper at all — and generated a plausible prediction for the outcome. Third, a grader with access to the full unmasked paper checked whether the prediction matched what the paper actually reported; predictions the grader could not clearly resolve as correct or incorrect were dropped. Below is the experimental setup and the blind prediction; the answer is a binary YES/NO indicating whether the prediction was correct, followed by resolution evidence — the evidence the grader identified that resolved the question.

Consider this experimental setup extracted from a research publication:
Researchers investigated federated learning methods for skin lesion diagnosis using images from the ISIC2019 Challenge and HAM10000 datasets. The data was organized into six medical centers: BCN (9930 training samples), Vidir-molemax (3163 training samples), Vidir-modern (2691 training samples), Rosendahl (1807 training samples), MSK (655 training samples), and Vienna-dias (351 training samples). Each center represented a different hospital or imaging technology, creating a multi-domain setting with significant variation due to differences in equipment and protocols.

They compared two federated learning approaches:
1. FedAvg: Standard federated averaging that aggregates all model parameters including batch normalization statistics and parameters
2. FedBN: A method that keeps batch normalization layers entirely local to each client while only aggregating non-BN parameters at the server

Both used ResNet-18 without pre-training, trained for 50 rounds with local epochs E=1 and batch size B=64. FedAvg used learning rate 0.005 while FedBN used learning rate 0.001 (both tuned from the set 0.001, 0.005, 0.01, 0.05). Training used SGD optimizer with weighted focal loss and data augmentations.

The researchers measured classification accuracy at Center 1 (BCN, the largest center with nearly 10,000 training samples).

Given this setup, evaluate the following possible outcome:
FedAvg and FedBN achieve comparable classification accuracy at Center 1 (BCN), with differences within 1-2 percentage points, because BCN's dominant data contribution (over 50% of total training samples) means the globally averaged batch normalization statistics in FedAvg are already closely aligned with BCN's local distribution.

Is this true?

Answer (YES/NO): NO